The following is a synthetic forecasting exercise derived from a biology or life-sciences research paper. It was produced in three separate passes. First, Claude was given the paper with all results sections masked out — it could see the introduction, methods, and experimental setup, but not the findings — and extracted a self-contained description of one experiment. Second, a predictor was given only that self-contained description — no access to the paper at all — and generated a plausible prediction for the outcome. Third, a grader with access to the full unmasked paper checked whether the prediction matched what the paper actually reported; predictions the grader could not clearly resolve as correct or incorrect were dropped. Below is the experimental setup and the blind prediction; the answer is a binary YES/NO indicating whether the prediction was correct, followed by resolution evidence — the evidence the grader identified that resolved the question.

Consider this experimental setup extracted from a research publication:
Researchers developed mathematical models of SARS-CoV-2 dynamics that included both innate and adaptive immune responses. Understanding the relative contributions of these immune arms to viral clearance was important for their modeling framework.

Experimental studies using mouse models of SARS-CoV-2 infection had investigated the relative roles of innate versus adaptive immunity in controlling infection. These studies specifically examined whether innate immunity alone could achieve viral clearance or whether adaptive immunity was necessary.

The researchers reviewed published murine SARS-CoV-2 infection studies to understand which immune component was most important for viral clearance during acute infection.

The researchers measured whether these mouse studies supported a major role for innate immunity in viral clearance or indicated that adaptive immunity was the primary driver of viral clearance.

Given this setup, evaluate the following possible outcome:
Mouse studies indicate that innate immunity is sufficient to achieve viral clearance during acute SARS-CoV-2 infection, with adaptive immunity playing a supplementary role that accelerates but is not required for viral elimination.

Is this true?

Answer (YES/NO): NO